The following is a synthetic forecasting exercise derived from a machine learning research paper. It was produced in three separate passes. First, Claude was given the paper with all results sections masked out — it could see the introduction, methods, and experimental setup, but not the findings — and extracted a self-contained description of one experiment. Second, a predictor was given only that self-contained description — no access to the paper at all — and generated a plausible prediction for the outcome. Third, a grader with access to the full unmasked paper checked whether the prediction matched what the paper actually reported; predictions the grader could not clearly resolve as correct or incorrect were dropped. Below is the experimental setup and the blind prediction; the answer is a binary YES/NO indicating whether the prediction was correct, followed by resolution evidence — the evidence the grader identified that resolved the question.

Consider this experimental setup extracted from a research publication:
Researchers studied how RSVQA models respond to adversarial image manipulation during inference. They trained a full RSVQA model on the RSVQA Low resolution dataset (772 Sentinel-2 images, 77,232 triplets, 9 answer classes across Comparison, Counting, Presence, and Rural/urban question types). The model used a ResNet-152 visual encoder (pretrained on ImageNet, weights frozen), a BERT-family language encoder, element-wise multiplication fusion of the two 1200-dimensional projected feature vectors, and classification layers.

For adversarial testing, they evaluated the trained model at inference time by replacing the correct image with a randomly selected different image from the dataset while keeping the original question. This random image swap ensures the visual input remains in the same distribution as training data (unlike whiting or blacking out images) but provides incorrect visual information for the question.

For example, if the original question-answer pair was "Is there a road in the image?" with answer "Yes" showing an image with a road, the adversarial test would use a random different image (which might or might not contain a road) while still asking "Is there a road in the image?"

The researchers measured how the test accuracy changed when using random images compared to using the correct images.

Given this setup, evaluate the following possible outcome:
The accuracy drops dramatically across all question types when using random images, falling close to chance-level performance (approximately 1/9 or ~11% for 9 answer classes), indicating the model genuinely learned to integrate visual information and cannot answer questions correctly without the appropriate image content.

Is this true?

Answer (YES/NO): NO